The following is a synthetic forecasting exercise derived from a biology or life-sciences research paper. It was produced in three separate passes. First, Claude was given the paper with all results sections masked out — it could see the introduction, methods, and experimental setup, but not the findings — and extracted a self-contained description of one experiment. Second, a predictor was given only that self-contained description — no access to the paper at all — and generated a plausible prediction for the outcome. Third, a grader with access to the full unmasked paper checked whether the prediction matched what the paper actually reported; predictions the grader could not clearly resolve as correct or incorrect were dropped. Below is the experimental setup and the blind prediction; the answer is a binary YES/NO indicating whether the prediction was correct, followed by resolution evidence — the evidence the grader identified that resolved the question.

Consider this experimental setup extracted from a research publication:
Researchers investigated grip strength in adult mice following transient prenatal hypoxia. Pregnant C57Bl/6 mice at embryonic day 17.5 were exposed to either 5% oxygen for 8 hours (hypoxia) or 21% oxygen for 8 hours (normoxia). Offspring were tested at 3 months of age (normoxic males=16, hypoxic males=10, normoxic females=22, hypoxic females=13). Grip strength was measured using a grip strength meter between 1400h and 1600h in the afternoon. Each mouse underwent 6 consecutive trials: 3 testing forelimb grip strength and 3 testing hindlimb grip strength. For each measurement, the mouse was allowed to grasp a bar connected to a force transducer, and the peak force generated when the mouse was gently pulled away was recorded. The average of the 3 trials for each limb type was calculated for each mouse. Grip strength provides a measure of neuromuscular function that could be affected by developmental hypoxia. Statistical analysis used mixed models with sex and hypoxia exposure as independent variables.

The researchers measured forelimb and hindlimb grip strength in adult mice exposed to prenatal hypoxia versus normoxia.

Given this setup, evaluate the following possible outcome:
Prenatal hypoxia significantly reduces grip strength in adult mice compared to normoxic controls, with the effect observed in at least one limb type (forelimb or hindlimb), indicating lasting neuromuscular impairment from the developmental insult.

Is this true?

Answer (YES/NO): YES